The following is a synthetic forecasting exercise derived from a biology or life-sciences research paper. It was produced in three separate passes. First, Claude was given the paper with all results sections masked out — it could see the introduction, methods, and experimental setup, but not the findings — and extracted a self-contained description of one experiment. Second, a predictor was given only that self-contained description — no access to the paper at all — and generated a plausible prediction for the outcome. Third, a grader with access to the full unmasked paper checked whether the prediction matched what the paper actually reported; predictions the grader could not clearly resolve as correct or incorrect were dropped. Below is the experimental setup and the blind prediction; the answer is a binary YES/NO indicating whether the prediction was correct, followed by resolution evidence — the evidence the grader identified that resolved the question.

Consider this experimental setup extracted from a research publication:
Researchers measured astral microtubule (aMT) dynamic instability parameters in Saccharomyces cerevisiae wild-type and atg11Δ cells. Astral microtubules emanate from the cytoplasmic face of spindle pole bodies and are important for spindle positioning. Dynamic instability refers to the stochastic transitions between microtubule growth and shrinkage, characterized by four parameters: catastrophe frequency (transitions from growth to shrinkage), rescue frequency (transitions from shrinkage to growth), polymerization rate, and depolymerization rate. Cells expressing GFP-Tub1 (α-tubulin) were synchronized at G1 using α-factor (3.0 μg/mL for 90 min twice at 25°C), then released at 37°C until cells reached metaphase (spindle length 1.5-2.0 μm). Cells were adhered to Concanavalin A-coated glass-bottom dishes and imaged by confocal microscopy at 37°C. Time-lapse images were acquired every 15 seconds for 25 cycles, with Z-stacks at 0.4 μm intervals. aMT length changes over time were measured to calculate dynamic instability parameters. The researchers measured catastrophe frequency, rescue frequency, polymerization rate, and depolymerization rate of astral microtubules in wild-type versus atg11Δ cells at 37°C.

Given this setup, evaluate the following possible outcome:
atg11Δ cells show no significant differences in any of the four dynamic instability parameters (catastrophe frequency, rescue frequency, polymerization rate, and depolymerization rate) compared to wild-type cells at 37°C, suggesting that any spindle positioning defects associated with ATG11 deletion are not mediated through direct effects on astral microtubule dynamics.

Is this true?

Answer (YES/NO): NO